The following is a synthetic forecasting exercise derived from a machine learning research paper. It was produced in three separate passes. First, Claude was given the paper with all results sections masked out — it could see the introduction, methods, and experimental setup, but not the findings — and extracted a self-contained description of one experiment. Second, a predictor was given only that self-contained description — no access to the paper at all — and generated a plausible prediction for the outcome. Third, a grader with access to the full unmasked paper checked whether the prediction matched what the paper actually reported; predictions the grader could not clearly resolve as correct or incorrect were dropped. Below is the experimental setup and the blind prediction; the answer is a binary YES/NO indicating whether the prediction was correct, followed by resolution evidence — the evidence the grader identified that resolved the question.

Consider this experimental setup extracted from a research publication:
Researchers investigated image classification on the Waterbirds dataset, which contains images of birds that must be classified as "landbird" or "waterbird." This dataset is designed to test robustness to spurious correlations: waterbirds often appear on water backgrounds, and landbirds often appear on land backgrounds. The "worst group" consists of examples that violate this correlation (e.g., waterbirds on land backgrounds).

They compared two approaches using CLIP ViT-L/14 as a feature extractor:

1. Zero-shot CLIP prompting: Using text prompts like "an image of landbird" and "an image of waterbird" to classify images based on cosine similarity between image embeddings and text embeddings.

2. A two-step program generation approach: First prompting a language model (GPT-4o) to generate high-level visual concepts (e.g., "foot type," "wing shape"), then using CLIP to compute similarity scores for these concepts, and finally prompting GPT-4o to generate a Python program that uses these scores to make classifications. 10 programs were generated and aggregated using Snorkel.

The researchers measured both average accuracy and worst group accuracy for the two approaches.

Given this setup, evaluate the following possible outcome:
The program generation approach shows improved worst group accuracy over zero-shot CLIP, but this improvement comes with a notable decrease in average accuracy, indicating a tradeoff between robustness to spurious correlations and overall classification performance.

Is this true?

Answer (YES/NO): YES